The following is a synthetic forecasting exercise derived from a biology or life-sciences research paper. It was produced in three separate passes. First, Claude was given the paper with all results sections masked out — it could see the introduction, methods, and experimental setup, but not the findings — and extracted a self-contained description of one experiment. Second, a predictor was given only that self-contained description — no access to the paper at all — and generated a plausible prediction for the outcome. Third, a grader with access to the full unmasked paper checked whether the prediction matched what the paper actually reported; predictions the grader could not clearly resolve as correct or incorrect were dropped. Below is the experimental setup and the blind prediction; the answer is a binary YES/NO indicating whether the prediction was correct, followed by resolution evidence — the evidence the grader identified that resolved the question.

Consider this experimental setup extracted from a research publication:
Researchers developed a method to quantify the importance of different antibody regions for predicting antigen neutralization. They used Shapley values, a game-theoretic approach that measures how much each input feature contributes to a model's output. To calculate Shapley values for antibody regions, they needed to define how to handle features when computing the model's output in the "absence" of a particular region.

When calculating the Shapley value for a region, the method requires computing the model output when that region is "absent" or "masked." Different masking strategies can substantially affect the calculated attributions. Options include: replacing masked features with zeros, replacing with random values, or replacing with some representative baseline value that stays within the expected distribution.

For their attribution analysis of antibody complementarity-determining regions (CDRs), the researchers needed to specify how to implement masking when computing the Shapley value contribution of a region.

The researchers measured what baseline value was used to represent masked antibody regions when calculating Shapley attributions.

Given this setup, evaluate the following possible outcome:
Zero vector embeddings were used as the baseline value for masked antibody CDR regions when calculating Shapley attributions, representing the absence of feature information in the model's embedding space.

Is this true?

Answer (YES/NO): NO